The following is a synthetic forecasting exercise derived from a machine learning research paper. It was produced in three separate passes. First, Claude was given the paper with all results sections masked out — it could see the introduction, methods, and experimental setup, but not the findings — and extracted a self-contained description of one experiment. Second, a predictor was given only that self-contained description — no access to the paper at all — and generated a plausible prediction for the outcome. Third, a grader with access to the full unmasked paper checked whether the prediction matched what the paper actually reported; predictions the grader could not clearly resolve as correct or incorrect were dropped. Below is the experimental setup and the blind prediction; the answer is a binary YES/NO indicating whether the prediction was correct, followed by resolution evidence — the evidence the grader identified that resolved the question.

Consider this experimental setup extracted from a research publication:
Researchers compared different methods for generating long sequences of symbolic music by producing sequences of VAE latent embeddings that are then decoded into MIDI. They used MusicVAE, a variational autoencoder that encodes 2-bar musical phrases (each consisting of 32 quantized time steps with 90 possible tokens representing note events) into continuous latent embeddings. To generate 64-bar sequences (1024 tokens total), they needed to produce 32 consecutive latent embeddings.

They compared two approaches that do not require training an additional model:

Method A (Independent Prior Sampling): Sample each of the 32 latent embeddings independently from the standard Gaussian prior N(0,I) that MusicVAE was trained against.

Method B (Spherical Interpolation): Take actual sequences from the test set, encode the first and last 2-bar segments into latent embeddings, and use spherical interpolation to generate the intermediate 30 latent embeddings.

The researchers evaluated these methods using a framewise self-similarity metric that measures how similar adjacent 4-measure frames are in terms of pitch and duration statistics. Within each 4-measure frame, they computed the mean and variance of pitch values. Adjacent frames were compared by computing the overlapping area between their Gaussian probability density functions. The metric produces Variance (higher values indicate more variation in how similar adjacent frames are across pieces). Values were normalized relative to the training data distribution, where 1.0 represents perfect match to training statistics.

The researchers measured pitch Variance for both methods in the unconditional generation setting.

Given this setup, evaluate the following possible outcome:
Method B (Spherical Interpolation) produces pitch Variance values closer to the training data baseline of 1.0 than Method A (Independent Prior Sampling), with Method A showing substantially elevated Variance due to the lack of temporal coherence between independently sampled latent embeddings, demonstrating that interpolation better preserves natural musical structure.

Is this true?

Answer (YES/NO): NO